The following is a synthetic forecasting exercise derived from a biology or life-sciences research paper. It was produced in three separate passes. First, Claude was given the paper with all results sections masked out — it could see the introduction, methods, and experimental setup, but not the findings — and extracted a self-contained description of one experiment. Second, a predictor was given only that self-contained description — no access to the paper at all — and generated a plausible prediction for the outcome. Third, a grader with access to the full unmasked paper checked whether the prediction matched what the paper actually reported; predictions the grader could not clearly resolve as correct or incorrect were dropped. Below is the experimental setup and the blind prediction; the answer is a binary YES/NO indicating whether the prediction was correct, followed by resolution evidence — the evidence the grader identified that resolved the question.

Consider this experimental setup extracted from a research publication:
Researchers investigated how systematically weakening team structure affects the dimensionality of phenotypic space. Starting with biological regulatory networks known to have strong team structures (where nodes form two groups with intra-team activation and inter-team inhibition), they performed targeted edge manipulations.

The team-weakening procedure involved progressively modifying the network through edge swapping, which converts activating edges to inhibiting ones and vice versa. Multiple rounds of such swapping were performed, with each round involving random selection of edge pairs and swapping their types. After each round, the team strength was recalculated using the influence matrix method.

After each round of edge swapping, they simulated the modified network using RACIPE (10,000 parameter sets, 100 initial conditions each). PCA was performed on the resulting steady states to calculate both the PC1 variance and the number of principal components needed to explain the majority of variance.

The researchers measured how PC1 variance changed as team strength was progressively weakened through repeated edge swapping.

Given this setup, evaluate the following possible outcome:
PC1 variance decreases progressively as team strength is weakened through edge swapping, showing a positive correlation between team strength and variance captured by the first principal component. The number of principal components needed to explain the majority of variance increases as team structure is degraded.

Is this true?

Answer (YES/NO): YES